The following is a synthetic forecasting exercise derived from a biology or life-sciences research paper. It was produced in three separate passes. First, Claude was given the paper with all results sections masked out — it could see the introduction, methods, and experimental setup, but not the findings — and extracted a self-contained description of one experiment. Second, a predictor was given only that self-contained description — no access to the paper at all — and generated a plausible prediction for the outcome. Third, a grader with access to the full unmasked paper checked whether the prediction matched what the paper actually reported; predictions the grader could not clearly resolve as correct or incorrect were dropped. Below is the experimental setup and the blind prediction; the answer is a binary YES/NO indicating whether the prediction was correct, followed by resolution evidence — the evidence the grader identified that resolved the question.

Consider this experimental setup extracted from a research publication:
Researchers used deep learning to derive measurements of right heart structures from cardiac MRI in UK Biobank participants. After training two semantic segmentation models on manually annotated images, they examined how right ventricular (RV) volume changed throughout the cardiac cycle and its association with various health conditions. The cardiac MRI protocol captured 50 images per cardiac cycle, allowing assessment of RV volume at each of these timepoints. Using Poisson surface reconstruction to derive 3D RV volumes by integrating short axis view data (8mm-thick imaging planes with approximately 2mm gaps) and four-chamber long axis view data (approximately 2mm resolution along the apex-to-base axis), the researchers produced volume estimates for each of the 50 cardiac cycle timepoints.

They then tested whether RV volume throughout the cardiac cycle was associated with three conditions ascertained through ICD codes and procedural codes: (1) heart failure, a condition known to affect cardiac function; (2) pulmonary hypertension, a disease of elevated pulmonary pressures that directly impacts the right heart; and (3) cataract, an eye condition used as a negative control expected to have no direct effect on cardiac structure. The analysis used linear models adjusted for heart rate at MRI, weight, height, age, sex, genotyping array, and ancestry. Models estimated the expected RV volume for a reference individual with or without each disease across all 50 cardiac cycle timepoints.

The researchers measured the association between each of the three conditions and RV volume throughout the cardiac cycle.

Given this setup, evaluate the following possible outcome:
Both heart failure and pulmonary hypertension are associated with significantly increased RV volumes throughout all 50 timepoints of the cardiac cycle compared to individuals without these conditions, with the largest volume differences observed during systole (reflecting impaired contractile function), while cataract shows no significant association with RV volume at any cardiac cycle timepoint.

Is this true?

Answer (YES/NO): NO